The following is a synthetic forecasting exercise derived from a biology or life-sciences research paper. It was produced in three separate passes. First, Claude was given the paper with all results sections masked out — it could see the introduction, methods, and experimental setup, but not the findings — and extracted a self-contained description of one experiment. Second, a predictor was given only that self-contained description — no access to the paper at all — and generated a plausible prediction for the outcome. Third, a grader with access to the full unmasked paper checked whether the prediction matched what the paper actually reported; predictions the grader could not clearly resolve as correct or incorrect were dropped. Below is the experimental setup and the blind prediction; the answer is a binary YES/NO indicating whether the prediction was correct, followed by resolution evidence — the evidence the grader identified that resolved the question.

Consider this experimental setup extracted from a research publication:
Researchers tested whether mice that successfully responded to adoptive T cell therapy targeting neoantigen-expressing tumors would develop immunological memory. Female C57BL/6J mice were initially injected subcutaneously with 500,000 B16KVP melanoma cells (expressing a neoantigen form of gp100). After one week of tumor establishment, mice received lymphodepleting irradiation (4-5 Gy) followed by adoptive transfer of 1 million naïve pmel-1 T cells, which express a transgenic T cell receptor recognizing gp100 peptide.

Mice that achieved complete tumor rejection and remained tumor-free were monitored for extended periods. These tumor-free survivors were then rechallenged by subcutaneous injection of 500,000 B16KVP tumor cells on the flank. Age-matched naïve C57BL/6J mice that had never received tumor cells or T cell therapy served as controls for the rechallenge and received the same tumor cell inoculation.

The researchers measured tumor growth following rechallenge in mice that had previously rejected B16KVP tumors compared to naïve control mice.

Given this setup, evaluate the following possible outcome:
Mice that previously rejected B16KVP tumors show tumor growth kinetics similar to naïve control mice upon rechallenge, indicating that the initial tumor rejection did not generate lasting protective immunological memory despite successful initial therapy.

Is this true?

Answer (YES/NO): NO